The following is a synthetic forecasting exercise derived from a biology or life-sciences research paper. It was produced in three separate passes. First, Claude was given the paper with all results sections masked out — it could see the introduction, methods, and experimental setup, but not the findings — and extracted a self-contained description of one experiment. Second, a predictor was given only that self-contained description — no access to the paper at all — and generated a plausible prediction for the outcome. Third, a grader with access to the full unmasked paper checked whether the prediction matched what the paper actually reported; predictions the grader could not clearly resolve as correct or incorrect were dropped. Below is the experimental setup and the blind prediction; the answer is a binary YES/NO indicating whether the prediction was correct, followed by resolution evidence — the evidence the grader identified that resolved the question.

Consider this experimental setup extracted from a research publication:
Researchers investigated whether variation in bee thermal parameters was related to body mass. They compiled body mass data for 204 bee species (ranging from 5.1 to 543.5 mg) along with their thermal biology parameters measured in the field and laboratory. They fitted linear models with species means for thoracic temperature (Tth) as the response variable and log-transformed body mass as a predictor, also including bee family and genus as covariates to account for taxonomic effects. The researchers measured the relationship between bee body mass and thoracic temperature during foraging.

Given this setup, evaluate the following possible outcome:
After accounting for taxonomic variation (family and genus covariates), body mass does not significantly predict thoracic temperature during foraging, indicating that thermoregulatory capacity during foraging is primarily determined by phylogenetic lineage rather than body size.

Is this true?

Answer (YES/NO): NO